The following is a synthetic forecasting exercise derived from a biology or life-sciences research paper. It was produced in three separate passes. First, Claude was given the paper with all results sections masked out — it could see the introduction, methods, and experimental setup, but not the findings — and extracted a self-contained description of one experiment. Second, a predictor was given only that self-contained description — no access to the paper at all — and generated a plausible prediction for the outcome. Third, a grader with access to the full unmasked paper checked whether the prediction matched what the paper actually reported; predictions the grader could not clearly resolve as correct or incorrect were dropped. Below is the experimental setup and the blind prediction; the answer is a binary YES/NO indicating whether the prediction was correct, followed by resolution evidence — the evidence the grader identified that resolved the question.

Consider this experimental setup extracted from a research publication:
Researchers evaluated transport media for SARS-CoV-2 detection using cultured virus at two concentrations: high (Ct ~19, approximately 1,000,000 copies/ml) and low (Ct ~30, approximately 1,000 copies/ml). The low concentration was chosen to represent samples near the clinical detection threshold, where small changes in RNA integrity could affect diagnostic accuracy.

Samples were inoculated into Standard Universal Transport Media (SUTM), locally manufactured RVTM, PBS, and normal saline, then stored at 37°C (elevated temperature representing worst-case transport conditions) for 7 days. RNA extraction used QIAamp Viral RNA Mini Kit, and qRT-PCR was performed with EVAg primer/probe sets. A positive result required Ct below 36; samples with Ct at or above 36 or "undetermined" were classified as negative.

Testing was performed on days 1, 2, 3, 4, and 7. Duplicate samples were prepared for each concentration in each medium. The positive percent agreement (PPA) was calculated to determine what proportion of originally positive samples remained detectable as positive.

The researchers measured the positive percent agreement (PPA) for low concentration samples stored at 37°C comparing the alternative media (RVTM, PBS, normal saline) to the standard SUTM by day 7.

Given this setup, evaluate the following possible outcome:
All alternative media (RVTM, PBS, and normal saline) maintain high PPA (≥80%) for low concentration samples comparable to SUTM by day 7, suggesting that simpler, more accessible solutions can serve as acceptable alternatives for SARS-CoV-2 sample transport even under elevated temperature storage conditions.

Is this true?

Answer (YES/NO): YES